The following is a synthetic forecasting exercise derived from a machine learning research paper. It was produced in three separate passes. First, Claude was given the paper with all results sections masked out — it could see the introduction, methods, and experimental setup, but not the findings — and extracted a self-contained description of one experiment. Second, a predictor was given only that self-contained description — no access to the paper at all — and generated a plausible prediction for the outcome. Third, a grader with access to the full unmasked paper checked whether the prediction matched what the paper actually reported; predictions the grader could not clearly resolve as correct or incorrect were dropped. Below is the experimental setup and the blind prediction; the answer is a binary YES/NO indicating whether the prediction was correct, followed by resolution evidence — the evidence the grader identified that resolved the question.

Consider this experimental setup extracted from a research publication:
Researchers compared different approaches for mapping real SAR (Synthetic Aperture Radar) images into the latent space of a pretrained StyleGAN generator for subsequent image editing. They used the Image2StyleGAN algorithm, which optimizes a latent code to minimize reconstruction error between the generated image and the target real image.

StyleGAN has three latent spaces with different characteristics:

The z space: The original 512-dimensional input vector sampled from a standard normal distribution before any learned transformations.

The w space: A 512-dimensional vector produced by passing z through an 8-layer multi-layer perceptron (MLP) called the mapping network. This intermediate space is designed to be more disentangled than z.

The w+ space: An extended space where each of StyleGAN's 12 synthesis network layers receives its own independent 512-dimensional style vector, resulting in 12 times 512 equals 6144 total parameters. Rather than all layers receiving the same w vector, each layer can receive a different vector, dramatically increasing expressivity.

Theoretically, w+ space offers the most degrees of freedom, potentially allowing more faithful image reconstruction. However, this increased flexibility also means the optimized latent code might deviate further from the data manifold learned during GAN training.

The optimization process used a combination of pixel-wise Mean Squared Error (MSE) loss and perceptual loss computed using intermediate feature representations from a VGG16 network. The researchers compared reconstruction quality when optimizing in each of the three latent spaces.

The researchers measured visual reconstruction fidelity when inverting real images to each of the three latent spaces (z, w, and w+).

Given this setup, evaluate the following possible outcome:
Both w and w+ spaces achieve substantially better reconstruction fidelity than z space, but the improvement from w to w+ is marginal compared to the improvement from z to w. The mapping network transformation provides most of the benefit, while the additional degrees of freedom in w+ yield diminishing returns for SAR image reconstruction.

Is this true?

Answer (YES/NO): NO